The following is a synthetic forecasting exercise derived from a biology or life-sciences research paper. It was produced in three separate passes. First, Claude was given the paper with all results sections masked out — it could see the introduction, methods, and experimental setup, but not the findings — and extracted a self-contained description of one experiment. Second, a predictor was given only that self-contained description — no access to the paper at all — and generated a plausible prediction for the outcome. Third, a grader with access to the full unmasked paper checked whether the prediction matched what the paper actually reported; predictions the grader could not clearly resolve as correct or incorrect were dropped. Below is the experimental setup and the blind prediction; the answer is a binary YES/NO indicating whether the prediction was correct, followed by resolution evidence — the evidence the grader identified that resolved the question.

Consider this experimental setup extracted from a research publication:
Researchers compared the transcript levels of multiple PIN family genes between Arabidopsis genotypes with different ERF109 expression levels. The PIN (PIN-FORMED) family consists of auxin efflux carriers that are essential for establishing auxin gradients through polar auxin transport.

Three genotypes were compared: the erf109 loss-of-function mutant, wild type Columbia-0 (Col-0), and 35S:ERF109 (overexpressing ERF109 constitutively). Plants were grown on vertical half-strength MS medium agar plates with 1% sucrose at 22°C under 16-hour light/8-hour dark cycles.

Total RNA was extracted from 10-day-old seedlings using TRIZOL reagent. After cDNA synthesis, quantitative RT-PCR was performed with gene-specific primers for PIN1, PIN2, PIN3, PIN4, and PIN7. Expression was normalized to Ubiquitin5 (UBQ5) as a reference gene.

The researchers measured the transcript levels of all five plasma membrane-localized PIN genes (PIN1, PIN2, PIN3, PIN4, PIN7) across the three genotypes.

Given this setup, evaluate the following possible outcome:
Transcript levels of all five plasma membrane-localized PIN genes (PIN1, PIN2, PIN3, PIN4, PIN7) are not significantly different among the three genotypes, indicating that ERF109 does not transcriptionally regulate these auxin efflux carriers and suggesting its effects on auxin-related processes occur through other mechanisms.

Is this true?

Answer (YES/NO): NO